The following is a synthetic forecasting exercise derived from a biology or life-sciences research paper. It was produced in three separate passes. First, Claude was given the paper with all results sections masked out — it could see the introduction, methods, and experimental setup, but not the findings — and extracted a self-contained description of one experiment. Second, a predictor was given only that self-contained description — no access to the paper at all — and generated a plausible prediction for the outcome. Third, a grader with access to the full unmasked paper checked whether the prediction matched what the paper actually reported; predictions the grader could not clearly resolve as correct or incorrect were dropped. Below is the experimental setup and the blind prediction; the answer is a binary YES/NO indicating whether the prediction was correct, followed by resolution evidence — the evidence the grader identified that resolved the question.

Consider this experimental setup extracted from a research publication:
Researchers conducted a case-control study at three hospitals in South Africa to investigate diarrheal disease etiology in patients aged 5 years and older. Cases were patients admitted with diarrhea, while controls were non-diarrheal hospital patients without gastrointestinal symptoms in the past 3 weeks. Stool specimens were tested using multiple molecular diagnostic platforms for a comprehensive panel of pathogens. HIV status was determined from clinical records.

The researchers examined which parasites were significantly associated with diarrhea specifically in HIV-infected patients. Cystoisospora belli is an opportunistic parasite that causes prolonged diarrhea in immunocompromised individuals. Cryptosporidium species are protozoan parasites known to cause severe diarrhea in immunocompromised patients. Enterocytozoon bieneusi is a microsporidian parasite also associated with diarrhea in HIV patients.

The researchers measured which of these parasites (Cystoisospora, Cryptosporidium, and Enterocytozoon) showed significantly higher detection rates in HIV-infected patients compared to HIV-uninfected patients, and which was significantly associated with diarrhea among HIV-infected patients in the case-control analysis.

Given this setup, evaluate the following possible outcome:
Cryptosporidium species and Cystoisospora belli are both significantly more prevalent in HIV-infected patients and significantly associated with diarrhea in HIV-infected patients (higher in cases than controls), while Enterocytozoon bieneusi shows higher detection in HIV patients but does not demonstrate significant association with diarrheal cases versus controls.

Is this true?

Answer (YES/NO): NO